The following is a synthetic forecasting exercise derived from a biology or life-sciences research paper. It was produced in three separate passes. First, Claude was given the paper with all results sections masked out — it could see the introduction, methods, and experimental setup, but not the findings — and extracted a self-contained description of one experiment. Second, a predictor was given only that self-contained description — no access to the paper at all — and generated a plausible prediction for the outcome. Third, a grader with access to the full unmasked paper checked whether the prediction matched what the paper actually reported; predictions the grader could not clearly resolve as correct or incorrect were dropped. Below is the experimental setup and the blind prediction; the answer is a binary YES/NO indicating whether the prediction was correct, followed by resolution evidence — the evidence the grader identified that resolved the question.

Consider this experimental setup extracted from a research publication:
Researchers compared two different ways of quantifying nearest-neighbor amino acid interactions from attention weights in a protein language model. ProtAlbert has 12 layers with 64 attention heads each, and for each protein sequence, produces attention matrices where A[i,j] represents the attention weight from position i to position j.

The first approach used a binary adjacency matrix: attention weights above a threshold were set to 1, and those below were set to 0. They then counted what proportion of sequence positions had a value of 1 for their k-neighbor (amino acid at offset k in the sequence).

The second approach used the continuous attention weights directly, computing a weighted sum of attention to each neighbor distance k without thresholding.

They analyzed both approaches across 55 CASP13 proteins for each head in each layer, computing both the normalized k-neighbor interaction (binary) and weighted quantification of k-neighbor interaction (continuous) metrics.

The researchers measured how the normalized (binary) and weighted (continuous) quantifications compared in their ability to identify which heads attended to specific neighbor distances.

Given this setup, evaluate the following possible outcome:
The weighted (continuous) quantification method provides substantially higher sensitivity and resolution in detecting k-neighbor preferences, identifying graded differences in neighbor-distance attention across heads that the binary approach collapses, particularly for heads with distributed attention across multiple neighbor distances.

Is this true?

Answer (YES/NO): NO